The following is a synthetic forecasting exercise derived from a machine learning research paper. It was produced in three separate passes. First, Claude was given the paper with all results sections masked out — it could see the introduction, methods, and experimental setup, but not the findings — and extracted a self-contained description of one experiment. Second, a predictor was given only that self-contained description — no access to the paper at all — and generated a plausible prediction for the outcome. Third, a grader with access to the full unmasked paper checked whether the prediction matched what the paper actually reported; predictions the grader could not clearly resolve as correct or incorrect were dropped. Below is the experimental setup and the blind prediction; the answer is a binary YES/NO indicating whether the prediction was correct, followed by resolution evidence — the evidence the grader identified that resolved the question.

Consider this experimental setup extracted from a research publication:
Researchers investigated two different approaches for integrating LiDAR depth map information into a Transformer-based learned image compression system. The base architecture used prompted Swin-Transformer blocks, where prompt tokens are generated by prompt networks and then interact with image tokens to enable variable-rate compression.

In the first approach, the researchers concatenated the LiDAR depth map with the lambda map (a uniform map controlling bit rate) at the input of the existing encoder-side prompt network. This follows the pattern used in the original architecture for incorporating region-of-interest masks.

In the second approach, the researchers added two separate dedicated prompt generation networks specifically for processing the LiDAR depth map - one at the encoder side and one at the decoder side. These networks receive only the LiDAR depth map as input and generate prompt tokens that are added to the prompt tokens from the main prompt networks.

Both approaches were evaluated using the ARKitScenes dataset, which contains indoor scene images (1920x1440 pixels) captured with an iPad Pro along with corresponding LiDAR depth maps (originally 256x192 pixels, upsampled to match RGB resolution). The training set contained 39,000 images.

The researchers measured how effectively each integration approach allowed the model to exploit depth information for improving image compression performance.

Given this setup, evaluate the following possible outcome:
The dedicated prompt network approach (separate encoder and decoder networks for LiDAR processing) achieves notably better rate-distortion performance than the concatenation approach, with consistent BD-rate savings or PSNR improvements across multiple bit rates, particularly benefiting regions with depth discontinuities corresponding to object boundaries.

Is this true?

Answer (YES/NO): NO